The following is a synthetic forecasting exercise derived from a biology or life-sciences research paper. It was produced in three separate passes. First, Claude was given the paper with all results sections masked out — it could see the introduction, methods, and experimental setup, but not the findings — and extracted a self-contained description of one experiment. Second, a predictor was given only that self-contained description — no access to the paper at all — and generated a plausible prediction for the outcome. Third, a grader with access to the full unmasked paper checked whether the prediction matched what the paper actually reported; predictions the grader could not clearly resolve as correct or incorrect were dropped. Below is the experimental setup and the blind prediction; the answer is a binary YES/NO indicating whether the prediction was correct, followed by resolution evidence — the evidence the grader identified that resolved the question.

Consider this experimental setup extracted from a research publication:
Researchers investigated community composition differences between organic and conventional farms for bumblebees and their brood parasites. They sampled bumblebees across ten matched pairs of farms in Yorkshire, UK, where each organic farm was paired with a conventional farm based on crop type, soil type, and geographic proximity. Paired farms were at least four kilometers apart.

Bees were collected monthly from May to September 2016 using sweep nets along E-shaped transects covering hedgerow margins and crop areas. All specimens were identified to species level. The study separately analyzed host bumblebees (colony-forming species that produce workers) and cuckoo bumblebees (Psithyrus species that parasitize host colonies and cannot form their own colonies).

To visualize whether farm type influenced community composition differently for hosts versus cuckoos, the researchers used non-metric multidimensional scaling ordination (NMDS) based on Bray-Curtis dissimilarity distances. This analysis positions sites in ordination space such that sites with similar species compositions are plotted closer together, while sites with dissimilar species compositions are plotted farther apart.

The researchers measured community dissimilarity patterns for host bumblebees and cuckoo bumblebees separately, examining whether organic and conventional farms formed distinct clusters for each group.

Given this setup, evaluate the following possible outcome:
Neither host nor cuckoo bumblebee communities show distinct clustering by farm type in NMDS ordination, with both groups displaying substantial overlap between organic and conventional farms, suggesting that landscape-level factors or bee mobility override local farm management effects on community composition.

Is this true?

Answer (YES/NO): YES